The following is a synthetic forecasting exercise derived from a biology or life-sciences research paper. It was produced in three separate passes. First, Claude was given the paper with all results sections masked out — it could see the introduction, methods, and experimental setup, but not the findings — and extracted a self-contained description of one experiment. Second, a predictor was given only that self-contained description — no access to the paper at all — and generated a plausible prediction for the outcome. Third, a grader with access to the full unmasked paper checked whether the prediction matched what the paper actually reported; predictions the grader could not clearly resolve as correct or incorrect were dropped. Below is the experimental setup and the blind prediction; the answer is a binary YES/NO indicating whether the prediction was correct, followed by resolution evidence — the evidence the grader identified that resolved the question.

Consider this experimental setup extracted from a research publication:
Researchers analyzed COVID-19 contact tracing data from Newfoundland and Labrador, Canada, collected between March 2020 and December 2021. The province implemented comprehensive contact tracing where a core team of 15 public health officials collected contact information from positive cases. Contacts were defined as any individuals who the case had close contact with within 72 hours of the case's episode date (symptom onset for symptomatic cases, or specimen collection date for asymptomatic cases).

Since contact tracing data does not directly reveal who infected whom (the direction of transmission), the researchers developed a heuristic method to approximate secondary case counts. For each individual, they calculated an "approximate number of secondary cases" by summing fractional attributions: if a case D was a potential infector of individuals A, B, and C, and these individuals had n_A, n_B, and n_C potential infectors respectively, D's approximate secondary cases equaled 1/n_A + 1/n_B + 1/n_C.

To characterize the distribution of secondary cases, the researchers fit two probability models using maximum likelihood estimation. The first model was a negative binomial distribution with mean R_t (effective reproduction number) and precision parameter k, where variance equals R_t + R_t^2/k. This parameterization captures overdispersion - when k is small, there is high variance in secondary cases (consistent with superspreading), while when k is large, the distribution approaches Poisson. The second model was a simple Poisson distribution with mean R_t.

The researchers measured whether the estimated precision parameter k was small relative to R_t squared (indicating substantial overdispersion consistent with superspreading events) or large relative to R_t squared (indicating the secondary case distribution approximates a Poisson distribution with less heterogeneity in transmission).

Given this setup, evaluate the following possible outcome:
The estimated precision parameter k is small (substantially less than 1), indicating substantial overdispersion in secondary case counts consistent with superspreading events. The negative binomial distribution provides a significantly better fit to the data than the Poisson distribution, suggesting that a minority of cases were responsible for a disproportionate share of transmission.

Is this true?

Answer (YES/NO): NO